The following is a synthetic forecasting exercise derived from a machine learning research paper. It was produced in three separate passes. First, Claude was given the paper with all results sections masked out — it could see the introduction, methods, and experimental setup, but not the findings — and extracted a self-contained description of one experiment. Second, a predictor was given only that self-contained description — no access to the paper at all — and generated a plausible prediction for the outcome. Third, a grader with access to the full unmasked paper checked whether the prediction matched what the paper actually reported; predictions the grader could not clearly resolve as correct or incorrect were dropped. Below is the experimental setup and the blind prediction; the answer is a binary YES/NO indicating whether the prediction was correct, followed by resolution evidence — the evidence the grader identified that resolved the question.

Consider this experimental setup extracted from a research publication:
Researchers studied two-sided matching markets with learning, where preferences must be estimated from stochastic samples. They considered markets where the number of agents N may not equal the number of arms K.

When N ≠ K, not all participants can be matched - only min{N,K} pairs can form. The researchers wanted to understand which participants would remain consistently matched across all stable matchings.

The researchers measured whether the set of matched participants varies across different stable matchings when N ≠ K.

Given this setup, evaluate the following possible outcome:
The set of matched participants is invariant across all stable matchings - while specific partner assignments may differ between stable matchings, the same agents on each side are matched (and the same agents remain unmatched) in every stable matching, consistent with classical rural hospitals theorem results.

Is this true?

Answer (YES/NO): YES